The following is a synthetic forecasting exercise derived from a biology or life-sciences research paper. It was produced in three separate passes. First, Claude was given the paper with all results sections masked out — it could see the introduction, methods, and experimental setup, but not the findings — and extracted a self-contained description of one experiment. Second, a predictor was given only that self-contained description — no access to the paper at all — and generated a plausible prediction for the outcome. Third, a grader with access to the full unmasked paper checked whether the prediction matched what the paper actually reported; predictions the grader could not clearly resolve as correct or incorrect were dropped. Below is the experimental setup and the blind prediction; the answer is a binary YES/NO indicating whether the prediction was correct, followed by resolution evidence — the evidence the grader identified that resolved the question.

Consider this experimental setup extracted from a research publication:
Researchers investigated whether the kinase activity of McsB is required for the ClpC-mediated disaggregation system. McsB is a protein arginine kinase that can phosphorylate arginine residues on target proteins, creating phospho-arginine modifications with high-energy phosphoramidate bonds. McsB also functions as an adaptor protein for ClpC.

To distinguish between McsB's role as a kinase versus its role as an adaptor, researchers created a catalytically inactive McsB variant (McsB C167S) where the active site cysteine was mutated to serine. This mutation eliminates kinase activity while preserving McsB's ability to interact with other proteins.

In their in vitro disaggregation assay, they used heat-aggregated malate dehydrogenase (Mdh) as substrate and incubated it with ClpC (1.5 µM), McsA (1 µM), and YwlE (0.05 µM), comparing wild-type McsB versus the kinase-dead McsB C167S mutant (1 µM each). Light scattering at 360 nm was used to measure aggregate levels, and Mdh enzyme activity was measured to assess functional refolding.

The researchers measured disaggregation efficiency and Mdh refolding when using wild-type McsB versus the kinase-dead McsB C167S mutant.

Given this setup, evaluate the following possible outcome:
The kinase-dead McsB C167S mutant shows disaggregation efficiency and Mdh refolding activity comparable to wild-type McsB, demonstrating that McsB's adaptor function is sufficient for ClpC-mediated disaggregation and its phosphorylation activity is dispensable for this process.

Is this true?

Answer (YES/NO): NO